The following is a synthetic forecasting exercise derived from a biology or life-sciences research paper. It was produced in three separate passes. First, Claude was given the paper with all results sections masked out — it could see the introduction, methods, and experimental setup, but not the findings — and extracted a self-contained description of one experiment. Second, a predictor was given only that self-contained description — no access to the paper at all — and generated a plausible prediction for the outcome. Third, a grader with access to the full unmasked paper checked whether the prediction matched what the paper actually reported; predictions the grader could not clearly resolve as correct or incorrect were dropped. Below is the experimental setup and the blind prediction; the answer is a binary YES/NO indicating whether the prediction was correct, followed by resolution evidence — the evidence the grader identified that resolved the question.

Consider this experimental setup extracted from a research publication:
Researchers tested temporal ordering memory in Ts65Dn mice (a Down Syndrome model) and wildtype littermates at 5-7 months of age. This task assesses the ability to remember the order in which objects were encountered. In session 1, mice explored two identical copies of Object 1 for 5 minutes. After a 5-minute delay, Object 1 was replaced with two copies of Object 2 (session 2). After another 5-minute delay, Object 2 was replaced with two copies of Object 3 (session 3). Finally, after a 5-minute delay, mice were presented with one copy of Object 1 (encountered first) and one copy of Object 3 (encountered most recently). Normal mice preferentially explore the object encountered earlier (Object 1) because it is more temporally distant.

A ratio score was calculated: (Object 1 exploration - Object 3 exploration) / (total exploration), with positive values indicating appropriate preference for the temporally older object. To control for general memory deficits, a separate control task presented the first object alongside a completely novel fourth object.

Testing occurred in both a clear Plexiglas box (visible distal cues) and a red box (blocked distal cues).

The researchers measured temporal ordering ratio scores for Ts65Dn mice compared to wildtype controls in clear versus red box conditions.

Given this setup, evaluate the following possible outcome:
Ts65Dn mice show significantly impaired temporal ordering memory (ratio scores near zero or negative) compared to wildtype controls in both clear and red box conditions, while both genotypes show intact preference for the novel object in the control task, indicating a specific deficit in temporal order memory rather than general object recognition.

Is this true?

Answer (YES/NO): NO